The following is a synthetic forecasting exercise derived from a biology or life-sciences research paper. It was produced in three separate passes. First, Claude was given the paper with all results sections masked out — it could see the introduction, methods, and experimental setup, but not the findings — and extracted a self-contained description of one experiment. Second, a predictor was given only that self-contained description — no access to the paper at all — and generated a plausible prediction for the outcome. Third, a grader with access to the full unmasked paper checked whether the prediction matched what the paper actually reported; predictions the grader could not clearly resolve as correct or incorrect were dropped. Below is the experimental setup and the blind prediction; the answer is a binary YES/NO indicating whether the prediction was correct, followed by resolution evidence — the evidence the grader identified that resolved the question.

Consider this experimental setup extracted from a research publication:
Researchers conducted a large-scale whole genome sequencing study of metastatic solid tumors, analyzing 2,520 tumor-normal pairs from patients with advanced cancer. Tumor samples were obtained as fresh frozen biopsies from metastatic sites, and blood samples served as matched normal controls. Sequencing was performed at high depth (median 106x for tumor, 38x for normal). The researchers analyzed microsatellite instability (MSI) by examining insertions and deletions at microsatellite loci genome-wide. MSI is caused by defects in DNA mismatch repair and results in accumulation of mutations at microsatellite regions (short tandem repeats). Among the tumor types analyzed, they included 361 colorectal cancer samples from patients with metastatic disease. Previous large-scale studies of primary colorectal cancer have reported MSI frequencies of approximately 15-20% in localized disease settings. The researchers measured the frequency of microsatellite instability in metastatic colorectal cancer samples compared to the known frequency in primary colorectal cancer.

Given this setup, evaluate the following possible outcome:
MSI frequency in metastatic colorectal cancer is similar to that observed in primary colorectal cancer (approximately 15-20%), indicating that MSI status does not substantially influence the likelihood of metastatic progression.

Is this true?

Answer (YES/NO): NO